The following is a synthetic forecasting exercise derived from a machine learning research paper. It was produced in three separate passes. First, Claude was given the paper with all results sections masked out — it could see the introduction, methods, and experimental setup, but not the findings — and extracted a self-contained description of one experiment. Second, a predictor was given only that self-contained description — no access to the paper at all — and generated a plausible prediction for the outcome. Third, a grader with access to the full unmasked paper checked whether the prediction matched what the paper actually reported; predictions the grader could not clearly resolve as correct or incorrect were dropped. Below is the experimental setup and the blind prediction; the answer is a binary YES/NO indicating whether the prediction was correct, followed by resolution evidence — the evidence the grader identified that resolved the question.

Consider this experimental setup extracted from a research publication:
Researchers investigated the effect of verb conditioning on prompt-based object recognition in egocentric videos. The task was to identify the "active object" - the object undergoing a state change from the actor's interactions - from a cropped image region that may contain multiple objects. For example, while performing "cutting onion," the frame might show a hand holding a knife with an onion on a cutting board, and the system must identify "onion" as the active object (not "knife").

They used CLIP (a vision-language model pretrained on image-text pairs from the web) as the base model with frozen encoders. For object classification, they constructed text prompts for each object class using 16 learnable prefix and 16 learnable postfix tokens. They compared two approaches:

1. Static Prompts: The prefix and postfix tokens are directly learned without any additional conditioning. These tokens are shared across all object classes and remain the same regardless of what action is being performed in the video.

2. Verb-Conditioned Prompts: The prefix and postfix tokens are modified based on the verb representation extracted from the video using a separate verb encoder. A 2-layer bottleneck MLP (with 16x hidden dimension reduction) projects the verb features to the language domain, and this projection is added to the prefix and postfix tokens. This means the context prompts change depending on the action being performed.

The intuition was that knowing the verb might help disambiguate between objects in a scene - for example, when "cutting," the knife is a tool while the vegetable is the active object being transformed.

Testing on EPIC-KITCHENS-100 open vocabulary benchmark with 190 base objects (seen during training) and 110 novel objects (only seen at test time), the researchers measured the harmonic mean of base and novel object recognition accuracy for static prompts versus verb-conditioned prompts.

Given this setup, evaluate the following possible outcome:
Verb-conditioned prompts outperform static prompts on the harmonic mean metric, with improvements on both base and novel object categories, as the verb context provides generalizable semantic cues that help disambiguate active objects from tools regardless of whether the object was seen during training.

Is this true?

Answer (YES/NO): YES